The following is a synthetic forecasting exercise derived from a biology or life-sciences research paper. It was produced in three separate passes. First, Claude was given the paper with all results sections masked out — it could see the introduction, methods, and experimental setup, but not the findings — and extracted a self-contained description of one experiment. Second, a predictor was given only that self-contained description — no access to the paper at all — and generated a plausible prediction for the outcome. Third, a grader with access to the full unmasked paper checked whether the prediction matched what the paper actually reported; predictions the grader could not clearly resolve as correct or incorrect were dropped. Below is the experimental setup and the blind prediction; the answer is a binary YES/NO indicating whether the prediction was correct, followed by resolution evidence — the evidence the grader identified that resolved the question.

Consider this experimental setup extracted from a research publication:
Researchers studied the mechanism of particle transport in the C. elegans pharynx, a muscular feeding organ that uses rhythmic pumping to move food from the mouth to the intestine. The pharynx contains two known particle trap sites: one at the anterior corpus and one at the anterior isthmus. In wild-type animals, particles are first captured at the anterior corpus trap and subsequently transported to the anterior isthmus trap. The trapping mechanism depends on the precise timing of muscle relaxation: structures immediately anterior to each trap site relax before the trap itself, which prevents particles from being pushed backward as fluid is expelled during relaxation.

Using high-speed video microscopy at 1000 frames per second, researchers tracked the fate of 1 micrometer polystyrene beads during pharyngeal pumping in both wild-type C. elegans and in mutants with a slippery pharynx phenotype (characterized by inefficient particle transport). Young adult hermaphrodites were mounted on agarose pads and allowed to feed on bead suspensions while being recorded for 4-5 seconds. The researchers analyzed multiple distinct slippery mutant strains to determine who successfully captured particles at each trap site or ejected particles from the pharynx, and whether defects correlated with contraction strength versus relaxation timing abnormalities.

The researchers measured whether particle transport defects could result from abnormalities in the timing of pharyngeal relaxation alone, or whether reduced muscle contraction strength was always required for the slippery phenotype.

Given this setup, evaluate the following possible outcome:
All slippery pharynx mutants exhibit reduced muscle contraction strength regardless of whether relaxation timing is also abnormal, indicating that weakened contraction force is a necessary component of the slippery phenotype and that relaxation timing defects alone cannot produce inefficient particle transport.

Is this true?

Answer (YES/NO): NO